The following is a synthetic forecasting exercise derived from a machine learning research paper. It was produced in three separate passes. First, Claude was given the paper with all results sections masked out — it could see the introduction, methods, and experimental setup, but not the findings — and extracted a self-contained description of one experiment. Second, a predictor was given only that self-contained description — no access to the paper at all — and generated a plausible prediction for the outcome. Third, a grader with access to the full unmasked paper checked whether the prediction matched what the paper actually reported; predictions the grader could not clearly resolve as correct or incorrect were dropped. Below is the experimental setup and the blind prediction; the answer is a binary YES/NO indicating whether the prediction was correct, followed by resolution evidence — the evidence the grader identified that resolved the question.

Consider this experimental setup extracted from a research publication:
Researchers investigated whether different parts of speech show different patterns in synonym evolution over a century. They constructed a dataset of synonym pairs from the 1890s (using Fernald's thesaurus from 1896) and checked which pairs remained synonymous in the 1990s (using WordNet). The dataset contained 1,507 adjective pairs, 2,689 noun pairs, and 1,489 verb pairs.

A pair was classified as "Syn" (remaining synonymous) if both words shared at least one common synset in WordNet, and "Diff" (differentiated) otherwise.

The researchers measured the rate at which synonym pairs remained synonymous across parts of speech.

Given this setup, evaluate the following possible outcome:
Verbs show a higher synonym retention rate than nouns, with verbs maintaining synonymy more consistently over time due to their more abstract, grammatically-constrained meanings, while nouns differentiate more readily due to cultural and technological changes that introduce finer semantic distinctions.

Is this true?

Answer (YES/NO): YES